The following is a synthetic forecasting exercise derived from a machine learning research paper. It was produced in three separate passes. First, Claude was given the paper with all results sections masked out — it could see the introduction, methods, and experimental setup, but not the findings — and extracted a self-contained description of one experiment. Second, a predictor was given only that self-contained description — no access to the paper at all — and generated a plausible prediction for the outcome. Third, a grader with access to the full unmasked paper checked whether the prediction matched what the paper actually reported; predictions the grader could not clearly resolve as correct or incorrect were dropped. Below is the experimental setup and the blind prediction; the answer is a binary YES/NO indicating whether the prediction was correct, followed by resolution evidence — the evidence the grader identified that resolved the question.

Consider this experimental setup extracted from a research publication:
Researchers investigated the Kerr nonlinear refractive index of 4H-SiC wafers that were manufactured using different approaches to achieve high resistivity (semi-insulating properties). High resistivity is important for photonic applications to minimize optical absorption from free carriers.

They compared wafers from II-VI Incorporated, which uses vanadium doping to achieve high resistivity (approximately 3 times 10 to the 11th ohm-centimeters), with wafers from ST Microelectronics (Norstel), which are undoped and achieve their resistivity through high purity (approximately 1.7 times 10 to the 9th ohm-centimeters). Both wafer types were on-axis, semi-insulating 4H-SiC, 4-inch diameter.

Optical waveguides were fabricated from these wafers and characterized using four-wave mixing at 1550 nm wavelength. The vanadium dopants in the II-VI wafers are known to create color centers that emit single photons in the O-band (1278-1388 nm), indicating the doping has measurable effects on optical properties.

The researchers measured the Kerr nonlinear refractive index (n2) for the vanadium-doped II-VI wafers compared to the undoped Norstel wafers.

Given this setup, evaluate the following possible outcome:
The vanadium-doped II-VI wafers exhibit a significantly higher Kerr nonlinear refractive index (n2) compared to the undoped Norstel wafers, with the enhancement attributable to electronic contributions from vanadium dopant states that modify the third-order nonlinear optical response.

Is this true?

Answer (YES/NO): NO